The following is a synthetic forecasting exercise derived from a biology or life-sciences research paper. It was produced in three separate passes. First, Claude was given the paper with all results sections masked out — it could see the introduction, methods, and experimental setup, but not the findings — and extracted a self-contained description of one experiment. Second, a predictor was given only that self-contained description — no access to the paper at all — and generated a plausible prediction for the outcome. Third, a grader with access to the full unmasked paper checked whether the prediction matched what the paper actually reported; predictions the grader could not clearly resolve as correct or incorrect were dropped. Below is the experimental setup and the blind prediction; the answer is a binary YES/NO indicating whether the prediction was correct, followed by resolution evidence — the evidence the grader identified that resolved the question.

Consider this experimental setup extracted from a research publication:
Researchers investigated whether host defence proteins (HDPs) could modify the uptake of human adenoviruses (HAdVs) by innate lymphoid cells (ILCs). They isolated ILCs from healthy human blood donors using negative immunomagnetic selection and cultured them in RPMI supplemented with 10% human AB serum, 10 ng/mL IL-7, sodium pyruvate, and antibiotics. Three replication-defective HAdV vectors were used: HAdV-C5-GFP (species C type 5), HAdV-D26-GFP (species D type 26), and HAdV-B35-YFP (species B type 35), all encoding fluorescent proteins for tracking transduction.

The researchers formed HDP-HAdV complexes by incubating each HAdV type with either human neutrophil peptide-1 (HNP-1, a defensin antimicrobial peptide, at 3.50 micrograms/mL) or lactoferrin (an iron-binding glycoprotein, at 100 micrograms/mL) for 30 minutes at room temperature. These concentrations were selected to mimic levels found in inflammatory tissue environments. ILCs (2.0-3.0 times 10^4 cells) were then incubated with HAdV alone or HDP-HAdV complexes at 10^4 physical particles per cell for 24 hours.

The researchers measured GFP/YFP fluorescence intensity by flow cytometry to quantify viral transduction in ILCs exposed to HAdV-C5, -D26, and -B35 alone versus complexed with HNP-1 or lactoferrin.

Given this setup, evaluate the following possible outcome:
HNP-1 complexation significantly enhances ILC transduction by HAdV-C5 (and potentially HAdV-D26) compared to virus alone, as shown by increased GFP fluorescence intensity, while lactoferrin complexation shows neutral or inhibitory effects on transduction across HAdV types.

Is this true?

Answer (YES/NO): NO